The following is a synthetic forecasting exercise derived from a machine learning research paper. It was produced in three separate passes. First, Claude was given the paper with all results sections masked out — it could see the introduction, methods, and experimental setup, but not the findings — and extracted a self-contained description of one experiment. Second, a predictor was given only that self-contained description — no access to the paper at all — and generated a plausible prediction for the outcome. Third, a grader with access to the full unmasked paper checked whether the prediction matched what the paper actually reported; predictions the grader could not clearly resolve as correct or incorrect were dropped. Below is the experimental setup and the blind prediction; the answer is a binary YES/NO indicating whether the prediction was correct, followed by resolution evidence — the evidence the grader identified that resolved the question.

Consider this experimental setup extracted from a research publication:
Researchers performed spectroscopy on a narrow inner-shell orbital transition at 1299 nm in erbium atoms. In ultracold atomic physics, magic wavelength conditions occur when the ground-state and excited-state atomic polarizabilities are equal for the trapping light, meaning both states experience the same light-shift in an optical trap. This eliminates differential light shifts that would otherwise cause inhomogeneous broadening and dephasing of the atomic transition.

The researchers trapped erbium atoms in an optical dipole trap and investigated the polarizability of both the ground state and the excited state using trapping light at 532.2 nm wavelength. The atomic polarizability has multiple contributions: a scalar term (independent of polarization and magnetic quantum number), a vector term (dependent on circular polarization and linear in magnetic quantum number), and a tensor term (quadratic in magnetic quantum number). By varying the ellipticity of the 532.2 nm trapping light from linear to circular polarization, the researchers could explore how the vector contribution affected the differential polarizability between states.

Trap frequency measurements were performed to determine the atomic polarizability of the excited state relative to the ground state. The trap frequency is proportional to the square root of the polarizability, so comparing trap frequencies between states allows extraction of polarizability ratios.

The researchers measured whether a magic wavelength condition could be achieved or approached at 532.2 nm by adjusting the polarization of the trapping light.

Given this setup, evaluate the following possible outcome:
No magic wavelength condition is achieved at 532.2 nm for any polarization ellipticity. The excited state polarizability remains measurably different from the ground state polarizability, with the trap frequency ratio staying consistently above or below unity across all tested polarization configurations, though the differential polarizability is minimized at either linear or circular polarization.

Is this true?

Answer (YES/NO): NO